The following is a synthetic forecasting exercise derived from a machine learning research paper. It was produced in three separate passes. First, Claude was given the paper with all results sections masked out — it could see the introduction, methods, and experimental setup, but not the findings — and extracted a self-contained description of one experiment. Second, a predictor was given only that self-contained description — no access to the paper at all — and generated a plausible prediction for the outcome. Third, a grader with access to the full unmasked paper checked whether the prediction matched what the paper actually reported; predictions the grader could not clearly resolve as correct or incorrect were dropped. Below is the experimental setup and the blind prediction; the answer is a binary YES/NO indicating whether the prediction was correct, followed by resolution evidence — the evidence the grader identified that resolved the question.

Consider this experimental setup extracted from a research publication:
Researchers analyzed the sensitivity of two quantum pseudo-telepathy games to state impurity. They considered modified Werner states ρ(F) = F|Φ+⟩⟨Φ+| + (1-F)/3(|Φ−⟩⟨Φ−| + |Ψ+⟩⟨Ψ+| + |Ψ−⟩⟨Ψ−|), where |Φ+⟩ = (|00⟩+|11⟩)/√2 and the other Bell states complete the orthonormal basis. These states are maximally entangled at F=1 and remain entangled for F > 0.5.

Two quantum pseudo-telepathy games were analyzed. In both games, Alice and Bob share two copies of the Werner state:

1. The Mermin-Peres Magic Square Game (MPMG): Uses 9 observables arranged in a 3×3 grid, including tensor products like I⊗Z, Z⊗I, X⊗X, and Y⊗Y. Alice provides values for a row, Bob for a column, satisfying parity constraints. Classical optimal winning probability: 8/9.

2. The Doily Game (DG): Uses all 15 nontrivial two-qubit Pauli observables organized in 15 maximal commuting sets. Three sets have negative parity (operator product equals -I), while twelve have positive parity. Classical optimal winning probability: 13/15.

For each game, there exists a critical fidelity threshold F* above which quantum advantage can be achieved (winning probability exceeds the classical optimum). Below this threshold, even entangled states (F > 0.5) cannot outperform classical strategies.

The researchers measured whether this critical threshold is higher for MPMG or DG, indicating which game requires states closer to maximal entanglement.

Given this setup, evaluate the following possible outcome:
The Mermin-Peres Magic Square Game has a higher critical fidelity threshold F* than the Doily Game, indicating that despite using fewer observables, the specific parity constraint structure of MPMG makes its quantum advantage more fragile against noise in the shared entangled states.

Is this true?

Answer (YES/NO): YES